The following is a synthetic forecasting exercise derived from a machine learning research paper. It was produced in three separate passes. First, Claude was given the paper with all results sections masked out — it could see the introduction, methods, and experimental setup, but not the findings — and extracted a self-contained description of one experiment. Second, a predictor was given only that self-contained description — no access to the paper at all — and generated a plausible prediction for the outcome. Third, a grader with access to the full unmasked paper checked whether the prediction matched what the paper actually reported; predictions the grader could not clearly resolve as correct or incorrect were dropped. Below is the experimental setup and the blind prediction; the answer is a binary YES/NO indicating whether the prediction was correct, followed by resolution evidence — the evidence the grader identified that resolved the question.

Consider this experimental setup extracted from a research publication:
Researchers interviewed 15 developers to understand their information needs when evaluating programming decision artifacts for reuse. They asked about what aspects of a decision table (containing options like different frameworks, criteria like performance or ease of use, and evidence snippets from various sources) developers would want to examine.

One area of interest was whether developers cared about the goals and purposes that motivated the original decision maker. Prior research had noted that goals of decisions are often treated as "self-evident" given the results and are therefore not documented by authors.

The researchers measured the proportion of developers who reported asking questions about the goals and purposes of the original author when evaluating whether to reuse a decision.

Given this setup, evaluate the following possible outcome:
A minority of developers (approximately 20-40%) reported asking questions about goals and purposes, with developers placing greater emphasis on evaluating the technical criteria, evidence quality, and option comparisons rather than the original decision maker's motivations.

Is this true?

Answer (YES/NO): NO